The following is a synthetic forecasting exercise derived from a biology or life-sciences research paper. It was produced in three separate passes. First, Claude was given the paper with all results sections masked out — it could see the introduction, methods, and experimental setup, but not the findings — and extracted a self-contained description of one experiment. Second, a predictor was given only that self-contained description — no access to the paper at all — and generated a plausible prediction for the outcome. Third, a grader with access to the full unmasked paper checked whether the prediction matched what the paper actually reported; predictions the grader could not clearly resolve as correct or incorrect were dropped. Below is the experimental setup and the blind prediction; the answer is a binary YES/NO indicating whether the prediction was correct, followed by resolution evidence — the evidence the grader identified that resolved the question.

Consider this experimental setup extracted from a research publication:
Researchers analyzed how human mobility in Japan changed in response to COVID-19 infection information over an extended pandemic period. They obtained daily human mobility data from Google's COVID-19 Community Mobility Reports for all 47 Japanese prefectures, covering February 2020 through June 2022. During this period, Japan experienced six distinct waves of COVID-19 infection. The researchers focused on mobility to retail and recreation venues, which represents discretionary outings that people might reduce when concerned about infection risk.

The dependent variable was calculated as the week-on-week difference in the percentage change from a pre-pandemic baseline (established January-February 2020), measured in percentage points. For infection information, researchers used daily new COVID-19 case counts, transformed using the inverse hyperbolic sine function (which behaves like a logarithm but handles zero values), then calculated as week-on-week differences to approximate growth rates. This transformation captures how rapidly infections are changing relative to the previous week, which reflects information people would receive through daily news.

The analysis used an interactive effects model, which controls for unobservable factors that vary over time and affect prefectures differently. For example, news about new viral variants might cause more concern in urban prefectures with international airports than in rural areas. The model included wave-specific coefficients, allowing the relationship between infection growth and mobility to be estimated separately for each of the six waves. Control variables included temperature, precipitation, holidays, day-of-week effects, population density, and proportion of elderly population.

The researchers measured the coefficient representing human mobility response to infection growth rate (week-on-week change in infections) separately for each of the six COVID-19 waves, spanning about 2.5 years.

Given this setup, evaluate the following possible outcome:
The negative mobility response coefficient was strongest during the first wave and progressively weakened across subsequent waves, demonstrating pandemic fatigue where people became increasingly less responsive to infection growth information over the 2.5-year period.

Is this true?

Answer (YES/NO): NO